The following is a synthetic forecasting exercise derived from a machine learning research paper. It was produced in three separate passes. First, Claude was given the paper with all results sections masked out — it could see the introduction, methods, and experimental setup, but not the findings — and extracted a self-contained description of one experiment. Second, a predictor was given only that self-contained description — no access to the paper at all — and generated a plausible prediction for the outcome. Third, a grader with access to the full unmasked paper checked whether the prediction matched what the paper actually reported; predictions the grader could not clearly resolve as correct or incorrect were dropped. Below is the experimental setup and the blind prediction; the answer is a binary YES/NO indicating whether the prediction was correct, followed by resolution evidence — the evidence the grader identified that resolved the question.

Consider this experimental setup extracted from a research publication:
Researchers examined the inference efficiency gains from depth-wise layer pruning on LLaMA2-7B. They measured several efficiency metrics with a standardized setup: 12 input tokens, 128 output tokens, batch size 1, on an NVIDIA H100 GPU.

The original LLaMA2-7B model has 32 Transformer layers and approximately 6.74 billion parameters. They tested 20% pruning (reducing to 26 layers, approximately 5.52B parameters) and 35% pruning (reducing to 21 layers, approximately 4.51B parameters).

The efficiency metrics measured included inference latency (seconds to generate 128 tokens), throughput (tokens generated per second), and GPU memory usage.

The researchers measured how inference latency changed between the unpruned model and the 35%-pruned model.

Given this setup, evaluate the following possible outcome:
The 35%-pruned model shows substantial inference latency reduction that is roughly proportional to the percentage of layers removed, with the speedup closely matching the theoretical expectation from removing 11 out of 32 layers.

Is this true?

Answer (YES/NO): NO